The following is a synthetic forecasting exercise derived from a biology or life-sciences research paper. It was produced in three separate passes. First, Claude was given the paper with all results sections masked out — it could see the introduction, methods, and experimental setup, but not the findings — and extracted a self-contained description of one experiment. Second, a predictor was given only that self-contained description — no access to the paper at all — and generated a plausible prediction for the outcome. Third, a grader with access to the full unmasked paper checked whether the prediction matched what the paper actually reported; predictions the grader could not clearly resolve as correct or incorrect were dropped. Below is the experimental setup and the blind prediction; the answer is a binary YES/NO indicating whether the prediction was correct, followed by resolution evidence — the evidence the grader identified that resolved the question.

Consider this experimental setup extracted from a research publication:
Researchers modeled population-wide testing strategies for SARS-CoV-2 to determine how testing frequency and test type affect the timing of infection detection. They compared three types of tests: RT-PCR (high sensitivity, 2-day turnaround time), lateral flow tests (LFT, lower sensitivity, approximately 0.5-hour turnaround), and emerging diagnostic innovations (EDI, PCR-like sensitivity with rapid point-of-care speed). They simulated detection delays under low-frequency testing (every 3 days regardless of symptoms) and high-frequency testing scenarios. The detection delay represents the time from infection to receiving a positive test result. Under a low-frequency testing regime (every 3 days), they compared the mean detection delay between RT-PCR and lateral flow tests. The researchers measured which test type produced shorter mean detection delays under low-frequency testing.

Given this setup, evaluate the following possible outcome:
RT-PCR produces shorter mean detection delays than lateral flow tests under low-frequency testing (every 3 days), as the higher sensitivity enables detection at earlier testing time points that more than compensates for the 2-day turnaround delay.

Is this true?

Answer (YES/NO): NO